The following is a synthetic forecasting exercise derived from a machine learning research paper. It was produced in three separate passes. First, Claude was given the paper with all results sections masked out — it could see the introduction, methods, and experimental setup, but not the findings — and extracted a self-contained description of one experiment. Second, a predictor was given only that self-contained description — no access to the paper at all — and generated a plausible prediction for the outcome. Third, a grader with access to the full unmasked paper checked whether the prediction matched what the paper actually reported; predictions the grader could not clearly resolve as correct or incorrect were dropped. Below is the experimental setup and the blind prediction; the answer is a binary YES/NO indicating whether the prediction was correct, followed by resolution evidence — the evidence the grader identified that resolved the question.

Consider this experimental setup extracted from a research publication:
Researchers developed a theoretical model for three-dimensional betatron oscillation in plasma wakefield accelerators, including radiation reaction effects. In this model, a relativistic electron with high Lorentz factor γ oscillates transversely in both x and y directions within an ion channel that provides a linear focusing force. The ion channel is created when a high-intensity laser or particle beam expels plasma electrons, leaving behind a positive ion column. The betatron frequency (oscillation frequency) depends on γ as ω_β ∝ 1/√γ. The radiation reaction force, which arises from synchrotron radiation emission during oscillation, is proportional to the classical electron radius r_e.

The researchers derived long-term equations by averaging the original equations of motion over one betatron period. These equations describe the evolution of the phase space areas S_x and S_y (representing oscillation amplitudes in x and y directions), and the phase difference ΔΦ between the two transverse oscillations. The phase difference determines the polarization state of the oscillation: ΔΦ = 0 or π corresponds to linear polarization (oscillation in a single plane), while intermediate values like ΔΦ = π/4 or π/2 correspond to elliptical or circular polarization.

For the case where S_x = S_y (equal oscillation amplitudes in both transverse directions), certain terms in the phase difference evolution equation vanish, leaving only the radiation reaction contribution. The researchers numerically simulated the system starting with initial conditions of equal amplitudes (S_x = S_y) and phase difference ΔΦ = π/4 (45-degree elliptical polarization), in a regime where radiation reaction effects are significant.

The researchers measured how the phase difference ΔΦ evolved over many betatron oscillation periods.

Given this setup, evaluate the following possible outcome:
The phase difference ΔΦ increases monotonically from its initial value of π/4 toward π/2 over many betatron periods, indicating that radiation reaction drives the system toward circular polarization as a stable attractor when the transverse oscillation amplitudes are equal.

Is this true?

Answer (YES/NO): NO